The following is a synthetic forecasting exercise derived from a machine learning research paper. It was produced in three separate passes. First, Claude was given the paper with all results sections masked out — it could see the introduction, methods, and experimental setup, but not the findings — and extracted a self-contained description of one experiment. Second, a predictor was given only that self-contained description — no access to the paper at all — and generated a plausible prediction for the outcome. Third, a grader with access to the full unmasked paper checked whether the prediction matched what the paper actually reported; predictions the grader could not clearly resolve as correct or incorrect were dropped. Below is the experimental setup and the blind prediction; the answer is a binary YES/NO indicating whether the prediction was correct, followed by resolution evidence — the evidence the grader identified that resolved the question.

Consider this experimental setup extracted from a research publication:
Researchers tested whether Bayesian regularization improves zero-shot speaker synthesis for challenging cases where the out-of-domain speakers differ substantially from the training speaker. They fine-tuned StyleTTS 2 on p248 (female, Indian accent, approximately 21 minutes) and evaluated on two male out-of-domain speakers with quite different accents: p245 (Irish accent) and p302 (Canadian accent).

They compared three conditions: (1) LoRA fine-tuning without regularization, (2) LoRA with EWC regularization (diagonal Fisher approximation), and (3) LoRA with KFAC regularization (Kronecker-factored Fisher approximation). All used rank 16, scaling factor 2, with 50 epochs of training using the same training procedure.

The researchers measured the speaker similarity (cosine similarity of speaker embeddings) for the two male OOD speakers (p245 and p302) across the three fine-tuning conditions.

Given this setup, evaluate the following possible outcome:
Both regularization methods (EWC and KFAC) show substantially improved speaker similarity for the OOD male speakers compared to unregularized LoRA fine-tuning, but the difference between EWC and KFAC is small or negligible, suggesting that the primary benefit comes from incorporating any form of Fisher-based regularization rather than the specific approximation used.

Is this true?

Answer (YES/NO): NO